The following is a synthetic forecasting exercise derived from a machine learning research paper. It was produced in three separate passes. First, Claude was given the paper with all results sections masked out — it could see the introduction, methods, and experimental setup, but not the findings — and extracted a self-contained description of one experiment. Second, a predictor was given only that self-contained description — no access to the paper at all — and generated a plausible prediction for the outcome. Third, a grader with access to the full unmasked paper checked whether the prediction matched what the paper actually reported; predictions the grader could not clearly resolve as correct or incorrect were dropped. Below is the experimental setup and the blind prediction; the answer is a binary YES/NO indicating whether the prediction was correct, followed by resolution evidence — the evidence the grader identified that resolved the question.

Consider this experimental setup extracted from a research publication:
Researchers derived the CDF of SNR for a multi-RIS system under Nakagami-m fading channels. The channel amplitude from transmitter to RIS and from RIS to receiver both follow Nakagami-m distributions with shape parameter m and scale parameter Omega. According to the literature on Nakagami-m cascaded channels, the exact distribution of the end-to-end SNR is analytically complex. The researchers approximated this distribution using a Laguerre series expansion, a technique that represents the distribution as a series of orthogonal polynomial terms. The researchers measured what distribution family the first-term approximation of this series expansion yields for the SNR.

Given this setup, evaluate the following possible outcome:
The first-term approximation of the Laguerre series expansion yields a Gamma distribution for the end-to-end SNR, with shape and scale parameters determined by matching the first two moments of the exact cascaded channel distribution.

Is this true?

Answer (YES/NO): YES